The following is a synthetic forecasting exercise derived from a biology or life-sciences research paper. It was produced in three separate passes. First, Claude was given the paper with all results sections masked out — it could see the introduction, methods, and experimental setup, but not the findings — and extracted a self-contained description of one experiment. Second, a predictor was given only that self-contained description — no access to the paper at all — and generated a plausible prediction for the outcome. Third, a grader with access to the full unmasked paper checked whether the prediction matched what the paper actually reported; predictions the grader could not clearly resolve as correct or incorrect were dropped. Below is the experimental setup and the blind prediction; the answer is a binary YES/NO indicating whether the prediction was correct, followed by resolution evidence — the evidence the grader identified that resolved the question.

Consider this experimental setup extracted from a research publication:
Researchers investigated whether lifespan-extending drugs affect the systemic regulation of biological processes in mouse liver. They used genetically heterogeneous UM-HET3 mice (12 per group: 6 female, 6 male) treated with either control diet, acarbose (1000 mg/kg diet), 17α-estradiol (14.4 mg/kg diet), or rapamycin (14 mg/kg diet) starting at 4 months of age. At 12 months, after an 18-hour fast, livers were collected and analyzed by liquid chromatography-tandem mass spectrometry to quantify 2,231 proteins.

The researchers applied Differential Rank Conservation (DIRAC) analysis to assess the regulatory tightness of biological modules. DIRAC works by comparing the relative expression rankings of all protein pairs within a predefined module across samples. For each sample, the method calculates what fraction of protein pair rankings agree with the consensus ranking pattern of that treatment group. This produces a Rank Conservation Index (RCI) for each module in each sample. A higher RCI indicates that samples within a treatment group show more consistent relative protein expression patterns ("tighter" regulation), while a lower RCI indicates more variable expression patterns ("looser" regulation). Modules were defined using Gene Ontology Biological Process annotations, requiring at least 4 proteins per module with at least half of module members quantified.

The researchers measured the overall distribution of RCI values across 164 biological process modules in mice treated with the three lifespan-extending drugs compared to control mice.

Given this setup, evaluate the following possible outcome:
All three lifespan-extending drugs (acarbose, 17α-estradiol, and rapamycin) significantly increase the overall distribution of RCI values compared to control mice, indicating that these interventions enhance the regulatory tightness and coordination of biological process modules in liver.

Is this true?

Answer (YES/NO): YES